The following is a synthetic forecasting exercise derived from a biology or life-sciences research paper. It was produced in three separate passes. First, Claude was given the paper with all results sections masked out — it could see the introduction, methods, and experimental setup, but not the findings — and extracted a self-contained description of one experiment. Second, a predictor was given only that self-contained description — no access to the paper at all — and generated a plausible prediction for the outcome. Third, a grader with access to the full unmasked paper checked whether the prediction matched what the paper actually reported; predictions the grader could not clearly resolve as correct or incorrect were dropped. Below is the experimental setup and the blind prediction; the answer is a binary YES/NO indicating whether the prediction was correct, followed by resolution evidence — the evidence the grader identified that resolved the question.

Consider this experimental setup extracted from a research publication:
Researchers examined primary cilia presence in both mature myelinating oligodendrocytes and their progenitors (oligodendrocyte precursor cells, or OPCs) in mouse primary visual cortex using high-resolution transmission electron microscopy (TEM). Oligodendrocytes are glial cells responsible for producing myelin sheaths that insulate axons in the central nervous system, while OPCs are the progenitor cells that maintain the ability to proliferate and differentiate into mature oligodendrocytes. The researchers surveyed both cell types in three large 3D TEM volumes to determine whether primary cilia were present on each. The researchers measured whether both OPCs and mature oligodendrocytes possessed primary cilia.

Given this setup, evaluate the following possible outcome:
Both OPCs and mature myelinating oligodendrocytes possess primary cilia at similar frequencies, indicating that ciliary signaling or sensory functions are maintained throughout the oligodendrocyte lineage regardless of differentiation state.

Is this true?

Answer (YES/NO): NO